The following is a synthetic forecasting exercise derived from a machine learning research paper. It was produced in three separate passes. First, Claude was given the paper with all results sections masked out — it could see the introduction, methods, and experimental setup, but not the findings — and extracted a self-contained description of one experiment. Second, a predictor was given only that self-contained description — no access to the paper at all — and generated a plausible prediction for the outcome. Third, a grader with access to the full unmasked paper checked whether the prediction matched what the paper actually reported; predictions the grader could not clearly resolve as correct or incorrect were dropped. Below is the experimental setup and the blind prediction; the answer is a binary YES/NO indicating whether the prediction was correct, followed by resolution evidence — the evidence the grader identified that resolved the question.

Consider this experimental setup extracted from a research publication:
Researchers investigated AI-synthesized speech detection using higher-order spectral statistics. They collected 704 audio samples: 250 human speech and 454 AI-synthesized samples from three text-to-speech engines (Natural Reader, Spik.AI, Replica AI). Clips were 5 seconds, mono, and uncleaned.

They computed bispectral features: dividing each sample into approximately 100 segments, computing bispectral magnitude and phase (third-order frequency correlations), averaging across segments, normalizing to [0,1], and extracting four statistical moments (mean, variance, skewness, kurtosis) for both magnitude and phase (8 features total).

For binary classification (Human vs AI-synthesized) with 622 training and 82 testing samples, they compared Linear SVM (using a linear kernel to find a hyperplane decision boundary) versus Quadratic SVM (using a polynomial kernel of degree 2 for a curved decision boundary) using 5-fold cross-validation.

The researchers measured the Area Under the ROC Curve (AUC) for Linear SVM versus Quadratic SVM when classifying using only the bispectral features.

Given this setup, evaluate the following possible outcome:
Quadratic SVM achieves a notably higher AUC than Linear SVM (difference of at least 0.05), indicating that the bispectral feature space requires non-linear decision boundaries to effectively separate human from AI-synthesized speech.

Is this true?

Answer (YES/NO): NO